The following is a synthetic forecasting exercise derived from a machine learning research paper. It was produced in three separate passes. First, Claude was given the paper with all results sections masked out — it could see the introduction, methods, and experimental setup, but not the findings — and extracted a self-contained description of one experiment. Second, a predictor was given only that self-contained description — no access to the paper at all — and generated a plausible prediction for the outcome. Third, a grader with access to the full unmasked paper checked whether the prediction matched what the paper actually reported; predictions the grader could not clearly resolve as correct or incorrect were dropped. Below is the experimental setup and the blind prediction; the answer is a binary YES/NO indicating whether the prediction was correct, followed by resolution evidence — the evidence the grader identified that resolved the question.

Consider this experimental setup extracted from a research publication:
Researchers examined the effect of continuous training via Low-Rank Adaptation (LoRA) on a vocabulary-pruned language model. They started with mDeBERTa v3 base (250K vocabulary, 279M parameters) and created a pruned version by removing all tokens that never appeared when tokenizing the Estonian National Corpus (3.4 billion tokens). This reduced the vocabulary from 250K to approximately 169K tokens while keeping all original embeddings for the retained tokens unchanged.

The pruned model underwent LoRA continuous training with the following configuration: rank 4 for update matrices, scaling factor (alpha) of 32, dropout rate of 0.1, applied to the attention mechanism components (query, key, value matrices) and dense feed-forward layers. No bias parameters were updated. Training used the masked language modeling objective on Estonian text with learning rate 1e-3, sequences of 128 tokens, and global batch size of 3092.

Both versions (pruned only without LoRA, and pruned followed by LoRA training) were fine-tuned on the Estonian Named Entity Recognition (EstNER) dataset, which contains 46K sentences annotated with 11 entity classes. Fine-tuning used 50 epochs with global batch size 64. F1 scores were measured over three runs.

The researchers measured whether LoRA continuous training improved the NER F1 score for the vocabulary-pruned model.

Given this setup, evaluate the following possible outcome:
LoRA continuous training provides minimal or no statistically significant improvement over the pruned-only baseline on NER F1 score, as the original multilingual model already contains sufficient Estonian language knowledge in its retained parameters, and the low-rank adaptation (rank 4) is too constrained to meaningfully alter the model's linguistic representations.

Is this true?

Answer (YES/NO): YES